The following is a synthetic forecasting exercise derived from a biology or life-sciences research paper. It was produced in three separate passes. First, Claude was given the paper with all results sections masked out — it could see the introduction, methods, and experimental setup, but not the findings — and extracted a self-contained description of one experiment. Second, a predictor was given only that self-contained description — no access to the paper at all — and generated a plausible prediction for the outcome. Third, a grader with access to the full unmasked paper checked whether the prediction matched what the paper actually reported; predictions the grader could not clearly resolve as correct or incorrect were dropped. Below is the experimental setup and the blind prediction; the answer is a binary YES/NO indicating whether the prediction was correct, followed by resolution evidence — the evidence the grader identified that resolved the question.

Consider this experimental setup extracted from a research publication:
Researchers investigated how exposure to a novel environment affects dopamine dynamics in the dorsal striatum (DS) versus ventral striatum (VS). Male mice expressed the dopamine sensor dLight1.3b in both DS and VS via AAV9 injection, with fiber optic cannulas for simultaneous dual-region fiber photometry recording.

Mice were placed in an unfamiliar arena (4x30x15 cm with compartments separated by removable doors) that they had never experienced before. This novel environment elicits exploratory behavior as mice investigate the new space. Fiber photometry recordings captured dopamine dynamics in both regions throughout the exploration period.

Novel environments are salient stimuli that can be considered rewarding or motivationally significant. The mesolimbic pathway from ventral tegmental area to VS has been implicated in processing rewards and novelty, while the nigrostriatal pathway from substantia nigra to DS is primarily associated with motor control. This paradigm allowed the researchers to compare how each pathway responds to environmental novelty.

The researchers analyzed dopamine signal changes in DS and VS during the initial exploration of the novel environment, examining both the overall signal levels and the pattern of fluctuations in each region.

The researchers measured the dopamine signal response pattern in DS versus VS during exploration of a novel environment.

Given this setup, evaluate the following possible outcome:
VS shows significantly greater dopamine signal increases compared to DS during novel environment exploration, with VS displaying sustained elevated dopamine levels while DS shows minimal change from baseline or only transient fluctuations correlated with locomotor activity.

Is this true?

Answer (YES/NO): NO